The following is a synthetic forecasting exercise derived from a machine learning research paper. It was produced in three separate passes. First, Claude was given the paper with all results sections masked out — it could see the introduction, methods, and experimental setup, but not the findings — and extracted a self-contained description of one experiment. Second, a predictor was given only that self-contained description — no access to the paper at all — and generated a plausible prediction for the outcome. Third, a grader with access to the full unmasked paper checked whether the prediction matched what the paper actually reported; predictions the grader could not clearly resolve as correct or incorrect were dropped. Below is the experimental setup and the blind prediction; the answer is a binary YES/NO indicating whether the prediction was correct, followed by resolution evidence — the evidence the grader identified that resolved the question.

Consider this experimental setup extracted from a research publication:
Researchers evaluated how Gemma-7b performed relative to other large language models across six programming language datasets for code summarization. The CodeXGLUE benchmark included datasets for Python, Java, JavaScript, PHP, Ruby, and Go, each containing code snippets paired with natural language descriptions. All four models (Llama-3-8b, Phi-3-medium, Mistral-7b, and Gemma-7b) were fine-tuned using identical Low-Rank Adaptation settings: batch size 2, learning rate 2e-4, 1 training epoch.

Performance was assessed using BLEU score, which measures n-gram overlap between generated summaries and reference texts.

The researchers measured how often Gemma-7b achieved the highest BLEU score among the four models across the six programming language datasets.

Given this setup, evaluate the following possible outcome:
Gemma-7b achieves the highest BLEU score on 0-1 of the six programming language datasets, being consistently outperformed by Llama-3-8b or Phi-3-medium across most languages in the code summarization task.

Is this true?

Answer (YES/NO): YES